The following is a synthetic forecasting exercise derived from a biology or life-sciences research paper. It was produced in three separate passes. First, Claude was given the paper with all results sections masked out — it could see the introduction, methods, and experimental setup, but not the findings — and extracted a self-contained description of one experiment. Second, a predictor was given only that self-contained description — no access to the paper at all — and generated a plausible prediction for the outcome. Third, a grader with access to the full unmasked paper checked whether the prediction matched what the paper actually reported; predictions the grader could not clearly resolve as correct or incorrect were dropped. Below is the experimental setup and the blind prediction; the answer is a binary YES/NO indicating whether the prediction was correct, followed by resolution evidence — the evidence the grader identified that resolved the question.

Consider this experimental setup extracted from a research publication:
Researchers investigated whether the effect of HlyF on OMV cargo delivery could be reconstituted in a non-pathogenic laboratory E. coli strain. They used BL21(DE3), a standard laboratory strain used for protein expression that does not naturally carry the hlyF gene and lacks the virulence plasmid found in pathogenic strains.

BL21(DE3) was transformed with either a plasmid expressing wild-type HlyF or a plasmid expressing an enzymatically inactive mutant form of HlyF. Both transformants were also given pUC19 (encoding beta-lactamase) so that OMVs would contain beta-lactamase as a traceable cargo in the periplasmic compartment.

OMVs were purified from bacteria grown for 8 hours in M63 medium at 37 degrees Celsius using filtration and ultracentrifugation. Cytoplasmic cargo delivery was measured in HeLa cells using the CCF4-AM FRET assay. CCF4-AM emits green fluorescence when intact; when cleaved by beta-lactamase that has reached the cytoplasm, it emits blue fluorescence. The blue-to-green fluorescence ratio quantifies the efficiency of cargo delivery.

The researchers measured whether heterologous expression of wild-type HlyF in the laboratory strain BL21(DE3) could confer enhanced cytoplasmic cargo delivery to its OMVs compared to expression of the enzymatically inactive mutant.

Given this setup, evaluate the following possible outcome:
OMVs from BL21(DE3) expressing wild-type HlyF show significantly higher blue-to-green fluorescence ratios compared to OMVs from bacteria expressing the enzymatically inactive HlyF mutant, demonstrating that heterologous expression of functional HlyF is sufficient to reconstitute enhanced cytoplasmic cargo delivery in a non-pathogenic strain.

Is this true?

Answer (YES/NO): YES